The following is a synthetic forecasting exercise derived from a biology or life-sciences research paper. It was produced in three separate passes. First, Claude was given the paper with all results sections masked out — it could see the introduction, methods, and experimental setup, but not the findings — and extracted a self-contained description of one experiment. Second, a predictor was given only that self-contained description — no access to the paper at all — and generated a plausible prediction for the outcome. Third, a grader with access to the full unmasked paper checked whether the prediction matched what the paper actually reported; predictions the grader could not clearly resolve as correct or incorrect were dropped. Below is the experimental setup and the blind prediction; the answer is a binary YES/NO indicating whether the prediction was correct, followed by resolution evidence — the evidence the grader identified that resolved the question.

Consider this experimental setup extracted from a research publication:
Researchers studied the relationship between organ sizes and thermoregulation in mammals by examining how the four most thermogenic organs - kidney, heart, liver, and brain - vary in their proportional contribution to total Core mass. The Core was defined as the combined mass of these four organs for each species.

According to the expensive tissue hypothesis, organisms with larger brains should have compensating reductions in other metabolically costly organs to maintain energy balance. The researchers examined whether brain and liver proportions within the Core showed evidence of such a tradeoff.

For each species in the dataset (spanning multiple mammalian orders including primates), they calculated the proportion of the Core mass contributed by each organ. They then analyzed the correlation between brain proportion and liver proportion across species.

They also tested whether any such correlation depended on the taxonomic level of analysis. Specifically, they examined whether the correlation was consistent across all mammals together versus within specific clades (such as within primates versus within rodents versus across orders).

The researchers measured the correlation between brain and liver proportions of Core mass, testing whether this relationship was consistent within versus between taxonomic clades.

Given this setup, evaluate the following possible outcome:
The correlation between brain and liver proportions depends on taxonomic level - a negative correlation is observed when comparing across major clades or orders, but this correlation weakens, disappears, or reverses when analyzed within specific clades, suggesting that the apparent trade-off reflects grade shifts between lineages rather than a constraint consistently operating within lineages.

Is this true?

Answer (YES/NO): NO